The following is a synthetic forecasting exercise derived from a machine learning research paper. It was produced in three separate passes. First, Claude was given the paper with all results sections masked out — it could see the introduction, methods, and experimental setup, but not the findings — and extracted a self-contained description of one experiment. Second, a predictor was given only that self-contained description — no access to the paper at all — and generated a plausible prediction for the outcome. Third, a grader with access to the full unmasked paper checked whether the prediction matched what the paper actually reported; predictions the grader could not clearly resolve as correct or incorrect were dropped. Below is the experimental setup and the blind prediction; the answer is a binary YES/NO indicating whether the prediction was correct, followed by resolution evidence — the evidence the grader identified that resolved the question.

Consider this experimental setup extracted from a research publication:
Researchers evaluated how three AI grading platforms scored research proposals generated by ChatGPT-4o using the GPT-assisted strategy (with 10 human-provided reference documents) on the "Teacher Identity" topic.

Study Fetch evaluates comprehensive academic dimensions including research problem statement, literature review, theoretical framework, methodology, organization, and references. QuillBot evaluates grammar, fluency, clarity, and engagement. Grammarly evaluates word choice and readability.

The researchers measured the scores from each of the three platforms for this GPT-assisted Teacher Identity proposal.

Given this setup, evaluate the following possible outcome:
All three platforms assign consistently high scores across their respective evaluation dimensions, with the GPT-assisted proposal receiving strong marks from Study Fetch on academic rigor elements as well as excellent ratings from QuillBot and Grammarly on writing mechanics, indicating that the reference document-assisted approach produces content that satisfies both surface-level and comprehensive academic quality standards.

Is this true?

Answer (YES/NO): NO